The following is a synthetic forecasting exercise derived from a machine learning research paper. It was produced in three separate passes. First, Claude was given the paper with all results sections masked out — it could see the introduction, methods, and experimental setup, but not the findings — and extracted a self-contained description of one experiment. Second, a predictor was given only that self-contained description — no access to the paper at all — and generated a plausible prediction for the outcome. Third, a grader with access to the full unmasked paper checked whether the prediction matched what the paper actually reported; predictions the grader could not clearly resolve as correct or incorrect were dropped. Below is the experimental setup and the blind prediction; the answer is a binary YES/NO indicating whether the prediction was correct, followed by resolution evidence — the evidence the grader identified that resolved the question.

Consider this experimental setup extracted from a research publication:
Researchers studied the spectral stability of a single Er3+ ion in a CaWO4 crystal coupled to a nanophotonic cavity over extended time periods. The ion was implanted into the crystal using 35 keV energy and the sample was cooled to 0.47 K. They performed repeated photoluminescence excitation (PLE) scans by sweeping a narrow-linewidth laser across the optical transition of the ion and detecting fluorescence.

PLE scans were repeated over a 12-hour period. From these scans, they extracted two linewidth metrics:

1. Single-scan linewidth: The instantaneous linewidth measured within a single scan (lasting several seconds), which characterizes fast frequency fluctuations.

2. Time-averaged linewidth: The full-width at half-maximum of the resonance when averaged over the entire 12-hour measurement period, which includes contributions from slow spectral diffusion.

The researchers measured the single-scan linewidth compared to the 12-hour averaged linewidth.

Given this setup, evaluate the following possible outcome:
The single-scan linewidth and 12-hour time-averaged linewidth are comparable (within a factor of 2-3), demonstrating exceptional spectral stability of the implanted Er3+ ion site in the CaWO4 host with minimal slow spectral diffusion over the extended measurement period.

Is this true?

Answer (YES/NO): YES